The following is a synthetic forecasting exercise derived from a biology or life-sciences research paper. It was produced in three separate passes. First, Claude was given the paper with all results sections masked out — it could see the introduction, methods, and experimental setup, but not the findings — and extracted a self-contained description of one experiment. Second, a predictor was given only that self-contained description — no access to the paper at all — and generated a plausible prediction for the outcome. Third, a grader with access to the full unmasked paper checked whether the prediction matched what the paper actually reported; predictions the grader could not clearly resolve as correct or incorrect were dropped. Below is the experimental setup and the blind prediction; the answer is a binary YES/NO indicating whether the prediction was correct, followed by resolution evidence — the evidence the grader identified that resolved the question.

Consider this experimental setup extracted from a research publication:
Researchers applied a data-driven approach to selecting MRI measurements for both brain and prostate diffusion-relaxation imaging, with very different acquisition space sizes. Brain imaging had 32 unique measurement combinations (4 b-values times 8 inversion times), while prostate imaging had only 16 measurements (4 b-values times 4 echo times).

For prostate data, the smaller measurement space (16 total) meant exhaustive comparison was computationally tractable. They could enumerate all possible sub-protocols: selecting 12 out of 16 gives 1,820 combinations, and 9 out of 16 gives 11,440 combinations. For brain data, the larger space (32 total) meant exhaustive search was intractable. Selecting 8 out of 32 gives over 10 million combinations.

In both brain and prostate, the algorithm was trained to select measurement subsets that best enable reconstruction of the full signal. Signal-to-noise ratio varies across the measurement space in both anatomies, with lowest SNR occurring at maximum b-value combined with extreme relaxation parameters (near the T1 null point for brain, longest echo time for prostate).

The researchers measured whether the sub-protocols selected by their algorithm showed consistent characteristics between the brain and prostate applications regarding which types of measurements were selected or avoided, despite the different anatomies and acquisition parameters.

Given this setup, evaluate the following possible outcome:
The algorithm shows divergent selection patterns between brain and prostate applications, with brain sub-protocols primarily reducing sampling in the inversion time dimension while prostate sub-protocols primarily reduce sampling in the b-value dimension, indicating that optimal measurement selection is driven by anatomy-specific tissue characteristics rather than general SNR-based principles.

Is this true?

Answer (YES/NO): NO